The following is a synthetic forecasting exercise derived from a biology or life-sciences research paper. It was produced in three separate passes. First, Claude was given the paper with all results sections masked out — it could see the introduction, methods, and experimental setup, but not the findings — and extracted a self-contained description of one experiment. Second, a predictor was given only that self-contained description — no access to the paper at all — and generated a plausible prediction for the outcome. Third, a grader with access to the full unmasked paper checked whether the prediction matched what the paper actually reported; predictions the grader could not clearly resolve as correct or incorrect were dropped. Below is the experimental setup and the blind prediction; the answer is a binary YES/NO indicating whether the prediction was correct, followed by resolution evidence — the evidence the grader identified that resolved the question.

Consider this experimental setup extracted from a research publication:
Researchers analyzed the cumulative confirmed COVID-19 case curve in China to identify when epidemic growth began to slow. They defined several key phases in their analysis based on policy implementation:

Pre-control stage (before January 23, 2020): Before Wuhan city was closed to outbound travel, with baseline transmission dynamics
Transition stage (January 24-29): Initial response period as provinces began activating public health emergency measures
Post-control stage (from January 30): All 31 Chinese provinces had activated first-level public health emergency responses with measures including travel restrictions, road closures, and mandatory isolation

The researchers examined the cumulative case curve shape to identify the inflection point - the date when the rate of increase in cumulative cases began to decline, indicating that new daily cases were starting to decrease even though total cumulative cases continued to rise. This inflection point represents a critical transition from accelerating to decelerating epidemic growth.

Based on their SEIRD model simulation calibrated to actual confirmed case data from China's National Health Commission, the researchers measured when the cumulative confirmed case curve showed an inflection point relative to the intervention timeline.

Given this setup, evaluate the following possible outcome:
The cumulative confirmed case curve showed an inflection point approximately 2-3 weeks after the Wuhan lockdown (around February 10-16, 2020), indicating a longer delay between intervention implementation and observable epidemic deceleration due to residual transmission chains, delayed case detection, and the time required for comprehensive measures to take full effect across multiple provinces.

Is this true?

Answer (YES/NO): NO